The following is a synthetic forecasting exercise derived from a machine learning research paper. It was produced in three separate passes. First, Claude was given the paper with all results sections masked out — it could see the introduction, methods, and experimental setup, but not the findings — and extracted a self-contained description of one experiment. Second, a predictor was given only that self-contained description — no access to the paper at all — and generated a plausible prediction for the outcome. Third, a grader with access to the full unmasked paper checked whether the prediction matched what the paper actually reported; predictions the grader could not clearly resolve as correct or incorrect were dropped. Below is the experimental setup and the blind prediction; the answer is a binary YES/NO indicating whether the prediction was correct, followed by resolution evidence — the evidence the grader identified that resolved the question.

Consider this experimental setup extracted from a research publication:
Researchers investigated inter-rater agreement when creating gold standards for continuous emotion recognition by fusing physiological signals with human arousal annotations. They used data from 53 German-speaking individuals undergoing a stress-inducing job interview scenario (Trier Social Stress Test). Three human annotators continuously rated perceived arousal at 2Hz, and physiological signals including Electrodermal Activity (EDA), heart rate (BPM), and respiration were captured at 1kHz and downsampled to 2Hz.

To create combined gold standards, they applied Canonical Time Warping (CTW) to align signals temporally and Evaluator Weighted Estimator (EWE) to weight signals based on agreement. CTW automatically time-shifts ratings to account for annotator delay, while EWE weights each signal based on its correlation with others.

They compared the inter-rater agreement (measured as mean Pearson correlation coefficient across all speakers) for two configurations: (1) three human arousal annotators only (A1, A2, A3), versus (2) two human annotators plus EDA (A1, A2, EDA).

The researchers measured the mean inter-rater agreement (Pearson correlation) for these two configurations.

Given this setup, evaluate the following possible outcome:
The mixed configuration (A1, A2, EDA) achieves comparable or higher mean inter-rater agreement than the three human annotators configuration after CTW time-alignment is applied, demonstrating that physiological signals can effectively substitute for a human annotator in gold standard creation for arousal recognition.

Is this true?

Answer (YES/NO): YES